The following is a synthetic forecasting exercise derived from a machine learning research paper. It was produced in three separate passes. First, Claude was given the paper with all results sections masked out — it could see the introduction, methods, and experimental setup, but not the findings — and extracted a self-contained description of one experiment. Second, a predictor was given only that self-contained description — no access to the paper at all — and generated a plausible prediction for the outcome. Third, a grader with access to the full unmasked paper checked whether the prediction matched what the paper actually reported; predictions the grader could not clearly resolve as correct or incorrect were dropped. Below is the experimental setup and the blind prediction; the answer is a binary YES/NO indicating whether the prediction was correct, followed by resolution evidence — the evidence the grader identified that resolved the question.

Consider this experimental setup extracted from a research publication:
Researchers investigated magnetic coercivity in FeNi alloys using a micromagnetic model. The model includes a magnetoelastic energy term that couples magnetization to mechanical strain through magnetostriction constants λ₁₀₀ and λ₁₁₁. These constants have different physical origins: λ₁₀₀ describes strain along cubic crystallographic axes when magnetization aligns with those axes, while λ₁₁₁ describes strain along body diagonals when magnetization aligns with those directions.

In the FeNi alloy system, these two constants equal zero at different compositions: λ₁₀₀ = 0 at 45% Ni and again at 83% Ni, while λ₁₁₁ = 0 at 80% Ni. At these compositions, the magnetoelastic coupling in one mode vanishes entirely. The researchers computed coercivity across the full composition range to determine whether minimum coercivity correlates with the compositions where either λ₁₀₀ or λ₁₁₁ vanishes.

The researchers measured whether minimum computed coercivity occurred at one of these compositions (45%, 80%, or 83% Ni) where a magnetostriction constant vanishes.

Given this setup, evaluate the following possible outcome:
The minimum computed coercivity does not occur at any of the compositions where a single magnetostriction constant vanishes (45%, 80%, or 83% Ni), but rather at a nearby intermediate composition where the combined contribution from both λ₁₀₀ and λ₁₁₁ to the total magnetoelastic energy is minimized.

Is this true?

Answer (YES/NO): NO